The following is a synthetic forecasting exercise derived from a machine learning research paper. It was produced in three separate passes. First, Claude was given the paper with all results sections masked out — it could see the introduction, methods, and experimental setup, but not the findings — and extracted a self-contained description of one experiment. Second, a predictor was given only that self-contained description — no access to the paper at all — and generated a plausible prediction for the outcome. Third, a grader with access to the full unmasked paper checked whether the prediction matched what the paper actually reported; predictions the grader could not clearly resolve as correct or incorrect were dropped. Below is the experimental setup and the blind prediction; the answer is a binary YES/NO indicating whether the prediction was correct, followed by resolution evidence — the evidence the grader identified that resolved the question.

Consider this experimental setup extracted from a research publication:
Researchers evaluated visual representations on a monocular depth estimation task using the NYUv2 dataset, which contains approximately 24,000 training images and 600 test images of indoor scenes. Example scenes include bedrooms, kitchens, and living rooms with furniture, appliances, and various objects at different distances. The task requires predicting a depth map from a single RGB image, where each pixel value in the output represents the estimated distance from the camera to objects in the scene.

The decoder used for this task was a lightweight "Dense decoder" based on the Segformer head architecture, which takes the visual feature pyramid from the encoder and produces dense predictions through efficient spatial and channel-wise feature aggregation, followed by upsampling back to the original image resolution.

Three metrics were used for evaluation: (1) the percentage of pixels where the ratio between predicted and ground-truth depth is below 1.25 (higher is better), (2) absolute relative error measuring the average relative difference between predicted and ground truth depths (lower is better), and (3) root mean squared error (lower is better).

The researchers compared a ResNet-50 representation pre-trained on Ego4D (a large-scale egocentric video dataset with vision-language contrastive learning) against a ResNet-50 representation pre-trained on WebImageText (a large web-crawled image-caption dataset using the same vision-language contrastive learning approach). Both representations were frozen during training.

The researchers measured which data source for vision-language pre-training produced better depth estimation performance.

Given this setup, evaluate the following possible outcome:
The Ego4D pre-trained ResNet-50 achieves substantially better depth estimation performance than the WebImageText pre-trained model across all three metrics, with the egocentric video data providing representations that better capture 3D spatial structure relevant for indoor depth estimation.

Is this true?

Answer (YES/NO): NO